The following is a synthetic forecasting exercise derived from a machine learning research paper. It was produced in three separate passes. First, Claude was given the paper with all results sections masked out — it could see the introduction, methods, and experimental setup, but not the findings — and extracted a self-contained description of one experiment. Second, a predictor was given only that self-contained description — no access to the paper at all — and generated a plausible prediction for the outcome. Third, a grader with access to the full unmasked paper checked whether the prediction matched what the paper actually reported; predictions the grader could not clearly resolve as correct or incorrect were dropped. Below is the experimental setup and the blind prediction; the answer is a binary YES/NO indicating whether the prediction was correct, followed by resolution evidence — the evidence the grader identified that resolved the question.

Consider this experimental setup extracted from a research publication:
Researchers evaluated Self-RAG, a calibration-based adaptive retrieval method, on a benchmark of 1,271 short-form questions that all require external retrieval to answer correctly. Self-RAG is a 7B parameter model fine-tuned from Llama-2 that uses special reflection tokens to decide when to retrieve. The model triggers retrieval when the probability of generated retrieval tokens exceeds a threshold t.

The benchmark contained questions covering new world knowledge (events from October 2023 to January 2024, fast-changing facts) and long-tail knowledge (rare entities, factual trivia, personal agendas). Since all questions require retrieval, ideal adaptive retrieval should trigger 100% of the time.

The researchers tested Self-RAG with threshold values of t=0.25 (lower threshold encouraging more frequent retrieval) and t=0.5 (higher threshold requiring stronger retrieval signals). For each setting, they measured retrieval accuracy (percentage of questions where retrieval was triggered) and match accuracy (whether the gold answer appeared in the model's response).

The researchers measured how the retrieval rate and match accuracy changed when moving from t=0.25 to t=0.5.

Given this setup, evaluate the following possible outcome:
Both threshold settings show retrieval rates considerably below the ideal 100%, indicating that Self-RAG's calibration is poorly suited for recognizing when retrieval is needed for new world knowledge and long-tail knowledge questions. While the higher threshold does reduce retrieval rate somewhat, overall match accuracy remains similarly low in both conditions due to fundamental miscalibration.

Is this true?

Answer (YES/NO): NO